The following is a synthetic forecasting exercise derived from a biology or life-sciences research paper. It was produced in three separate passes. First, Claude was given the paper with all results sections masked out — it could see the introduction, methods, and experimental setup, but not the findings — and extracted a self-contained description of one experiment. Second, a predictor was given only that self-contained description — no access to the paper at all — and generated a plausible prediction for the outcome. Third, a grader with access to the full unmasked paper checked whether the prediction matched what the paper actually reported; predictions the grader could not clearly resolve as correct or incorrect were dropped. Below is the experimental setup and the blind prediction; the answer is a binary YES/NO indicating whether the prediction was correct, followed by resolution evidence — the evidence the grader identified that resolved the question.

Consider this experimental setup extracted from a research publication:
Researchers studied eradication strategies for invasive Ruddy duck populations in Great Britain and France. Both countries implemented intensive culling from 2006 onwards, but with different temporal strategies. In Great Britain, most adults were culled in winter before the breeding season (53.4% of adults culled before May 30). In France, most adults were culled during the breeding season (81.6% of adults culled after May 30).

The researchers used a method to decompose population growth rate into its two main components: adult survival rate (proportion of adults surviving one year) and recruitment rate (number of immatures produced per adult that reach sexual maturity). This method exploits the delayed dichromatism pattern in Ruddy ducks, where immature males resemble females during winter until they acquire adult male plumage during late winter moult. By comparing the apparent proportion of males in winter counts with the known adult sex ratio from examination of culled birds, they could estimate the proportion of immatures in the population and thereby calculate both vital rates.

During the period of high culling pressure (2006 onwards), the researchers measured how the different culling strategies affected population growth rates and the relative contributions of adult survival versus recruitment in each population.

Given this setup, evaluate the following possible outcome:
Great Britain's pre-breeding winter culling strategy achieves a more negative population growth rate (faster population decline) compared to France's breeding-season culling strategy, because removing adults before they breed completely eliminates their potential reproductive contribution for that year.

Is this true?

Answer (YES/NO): YES